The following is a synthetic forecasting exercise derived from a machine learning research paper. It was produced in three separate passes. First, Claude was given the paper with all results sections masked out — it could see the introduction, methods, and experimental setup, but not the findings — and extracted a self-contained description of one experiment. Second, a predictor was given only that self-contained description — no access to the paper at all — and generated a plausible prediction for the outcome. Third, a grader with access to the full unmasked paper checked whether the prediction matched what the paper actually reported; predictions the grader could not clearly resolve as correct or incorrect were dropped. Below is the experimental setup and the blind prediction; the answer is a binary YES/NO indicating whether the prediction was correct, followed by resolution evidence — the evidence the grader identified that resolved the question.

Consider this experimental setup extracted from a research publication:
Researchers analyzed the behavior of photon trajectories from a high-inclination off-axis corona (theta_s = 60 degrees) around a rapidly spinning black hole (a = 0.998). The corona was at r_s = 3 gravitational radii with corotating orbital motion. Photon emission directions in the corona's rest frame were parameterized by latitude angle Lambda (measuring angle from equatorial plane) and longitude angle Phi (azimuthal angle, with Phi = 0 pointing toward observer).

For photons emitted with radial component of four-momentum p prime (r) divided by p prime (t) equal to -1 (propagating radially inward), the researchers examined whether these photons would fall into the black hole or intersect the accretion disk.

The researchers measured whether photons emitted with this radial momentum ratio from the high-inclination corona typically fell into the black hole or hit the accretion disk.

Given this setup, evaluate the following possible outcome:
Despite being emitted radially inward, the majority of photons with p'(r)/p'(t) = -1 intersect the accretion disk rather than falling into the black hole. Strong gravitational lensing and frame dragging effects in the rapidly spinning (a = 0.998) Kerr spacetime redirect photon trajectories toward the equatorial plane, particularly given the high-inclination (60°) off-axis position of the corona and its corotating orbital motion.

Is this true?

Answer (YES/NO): YES